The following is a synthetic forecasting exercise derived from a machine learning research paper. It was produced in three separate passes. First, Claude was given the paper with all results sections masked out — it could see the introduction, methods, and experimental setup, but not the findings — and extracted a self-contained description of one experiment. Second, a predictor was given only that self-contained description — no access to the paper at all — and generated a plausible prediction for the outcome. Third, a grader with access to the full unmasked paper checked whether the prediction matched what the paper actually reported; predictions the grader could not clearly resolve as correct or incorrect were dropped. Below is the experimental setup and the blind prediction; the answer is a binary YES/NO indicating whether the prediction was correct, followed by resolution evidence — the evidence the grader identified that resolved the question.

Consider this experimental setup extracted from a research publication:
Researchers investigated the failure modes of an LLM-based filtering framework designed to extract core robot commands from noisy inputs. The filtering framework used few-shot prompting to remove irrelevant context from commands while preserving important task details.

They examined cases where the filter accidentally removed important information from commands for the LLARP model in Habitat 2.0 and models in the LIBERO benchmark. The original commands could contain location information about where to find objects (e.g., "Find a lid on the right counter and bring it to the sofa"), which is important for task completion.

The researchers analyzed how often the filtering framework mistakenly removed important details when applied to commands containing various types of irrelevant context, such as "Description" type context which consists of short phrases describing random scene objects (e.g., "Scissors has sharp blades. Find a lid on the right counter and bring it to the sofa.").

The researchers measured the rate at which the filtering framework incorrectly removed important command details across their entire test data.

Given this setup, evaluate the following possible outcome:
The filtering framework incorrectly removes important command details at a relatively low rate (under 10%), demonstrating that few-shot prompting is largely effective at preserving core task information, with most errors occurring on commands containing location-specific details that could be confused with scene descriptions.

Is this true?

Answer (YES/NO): YES